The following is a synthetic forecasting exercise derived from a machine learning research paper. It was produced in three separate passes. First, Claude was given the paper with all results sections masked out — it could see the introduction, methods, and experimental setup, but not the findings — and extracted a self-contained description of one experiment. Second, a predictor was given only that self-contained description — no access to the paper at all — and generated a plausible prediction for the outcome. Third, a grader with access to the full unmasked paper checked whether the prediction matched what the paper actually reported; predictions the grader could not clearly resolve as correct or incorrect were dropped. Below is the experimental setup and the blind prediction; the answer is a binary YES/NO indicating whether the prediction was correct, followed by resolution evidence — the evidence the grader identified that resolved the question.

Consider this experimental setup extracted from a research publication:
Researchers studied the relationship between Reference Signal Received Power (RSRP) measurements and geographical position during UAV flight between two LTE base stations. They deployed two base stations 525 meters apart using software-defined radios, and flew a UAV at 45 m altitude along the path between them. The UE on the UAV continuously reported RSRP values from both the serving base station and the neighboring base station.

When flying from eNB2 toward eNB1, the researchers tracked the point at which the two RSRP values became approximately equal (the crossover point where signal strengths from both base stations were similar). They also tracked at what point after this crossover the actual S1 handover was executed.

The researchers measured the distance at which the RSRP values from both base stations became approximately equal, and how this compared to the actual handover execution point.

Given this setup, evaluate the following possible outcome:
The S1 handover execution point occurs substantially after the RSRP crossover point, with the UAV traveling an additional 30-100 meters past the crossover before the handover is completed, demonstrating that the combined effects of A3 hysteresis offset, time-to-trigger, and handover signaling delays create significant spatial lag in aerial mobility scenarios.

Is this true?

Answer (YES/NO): NO